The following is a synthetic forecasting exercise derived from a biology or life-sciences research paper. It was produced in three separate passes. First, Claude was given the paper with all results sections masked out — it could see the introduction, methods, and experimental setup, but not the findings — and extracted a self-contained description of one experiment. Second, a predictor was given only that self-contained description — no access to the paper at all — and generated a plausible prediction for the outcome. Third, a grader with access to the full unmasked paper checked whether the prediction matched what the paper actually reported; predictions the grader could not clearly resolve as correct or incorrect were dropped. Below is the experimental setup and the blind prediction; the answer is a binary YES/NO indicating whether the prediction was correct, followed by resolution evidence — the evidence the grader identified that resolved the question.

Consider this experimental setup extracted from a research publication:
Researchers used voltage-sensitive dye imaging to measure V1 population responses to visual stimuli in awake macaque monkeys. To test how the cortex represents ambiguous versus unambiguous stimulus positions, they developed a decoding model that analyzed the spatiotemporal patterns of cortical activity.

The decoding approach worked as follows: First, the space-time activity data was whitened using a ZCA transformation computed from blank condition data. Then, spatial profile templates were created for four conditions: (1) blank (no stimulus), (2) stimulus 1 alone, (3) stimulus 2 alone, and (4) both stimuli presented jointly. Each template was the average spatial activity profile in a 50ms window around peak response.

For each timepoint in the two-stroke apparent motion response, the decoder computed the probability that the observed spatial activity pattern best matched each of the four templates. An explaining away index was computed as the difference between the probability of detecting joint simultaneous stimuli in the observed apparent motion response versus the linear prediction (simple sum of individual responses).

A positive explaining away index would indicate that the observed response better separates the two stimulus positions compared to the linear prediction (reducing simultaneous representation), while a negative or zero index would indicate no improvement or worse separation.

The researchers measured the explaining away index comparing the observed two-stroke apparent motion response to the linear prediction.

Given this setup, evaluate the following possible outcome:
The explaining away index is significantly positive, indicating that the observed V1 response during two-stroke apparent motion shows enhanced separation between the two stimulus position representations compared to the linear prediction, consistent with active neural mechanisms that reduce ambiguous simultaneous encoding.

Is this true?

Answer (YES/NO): NO